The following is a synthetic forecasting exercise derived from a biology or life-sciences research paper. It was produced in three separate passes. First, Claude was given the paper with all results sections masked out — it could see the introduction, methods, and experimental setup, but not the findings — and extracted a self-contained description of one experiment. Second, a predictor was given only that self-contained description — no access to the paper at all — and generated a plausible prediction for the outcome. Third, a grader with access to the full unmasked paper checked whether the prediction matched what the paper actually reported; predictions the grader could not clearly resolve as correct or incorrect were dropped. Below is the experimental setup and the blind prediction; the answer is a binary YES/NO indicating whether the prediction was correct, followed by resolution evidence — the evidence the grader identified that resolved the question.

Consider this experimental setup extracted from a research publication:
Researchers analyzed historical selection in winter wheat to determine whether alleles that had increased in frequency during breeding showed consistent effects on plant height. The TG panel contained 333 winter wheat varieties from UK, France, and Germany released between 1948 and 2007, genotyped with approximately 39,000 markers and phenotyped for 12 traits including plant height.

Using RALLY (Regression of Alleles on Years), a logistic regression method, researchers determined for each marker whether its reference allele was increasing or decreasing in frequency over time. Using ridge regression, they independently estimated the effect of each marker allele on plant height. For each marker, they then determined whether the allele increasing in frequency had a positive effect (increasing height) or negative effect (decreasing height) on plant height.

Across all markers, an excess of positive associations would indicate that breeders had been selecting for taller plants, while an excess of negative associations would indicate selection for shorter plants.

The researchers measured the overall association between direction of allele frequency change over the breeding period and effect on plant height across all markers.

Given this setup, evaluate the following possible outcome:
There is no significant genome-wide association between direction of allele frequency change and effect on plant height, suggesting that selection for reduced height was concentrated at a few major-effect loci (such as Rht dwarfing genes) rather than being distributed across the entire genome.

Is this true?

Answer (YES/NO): NO